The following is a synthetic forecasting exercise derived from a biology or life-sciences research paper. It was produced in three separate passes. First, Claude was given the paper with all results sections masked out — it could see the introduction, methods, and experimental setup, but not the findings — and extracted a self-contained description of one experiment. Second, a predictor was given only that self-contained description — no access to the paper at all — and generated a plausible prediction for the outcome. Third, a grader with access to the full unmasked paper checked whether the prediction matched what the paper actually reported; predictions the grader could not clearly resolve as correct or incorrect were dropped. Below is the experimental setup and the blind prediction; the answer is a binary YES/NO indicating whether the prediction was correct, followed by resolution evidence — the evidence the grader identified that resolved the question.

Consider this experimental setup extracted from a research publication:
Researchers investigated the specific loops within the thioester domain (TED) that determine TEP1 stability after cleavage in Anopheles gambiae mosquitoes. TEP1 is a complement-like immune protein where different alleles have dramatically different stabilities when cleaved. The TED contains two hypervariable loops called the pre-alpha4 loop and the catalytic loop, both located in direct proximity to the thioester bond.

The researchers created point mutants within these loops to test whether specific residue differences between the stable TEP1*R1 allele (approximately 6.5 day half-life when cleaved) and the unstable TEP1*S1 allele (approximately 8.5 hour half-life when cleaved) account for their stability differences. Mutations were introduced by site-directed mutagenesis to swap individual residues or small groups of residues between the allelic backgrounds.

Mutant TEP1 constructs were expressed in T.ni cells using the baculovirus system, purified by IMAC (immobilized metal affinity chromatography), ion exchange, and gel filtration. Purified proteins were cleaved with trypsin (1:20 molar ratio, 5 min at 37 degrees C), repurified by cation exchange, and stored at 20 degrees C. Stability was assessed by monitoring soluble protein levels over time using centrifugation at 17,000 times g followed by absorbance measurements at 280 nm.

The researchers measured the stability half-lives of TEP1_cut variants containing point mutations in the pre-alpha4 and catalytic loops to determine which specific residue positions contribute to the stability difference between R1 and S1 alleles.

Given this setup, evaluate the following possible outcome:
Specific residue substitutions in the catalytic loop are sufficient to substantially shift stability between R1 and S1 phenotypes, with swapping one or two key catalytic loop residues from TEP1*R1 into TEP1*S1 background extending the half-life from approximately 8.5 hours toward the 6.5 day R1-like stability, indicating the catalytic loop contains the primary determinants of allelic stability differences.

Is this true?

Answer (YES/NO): NO